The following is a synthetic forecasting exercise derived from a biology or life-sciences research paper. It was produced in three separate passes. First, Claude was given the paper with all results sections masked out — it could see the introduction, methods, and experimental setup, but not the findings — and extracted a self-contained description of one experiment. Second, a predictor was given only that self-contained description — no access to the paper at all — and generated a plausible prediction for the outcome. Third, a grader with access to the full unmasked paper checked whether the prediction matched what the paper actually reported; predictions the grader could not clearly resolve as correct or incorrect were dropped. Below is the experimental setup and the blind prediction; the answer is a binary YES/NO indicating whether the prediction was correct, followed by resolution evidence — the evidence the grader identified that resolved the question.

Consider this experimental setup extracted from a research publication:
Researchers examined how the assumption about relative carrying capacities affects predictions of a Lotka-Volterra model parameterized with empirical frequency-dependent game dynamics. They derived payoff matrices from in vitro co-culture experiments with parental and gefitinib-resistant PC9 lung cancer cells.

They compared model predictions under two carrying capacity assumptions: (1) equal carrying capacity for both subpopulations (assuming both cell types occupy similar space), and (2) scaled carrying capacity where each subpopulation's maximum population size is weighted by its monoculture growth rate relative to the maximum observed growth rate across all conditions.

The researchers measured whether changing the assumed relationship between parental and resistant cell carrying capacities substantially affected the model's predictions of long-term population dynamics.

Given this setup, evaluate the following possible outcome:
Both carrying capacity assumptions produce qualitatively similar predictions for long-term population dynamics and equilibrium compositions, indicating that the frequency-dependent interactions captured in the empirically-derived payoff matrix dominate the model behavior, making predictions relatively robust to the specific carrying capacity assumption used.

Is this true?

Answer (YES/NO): NO